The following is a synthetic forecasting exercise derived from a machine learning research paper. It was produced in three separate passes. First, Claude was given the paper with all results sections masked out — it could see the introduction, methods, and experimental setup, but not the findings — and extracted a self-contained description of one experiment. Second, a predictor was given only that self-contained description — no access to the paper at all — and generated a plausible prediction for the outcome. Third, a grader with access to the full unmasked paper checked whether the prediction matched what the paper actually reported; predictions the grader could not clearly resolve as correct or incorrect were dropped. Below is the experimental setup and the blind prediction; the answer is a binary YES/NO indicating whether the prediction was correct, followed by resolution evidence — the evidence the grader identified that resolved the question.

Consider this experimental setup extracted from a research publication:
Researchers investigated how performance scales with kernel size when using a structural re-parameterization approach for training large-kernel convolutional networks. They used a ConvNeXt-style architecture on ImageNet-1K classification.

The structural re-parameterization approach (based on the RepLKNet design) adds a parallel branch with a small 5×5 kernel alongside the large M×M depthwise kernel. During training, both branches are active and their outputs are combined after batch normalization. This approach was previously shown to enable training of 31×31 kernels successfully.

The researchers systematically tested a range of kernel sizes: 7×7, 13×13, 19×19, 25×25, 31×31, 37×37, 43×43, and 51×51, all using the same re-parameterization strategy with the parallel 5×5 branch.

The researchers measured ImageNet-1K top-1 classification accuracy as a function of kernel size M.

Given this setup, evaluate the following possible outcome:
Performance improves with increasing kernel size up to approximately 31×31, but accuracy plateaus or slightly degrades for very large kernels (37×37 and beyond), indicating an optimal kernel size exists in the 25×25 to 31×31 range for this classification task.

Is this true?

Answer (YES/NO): YES